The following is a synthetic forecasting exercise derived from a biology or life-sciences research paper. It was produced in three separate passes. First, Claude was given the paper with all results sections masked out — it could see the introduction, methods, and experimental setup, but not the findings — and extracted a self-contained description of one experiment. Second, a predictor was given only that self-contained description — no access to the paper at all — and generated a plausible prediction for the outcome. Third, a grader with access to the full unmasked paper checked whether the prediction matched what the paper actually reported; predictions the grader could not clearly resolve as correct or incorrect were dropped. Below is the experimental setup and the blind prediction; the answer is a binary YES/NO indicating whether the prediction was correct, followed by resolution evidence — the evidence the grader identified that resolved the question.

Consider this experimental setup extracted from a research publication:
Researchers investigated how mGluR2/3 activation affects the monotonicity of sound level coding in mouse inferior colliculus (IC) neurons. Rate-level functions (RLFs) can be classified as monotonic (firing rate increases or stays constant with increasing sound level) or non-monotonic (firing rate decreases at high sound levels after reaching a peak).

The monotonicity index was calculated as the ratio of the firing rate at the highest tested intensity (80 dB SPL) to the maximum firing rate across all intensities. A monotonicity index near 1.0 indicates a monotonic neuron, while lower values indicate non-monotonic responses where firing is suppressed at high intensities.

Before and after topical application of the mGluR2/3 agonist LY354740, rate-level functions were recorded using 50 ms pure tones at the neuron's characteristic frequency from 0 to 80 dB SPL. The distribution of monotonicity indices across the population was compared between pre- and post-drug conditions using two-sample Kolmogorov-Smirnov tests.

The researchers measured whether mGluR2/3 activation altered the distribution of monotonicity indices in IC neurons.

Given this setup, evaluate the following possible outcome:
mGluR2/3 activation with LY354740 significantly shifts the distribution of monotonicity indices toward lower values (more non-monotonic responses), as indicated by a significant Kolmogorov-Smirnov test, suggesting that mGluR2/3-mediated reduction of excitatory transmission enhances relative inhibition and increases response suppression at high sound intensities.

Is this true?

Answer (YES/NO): NO